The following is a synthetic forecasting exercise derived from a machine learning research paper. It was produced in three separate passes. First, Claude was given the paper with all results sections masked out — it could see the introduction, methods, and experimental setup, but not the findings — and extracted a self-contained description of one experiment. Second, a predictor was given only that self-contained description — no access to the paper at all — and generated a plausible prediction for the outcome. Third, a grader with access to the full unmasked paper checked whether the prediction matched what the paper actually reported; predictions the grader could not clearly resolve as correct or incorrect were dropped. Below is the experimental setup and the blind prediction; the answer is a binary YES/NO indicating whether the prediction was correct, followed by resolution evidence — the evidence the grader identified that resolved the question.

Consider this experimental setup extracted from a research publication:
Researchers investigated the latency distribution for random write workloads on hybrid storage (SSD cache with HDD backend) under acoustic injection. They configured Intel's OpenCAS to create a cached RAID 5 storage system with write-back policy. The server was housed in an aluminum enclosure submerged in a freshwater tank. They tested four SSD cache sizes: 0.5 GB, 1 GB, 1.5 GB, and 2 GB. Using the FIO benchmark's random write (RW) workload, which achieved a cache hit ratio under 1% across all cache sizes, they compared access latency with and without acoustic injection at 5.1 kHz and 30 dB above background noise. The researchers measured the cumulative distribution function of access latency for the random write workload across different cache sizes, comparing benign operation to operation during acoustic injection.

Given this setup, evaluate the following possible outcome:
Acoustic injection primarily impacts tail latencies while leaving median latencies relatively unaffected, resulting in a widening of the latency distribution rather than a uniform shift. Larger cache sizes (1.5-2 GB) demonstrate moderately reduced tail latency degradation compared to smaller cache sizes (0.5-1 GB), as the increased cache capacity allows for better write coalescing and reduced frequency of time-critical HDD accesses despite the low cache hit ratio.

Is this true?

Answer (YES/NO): NO